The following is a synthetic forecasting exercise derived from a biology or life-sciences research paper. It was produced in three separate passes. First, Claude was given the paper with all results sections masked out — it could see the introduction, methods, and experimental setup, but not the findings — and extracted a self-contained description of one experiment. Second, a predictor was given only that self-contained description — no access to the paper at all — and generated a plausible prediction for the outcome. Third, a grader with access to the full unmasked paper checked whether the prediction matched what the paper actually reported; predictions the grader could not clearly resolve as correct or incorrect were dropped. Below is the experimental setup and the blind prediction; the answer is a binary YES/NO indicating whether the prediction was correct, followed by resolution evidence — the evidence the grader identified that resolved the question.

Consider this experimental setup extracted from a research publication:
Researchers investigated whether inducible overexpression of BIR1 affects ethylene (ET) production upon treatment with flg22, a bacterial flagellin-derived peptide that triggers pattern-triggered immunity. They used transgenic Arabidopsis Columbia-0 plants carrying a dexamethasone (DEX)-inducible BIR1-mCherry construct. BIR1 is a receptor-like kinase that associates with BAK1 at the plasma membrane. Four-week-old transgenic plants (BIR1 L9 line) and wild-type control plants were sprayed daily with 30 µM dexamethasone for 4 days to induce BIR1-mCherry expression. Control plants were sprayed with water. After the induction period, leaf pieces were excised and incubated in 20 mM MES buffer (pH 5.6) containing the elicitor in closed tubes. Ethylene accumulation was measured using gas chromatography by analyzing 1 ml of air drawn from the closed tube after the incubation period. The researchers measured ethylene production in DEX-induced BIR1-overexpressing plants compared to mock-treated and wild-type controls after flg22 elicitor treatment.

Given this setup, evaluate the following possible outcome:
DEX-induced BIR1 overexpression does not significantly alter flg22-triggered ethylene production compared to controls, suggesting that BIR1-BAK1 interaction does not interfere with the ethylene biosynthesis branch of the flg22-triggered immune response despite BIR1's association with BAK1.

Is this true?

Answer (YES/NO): YES